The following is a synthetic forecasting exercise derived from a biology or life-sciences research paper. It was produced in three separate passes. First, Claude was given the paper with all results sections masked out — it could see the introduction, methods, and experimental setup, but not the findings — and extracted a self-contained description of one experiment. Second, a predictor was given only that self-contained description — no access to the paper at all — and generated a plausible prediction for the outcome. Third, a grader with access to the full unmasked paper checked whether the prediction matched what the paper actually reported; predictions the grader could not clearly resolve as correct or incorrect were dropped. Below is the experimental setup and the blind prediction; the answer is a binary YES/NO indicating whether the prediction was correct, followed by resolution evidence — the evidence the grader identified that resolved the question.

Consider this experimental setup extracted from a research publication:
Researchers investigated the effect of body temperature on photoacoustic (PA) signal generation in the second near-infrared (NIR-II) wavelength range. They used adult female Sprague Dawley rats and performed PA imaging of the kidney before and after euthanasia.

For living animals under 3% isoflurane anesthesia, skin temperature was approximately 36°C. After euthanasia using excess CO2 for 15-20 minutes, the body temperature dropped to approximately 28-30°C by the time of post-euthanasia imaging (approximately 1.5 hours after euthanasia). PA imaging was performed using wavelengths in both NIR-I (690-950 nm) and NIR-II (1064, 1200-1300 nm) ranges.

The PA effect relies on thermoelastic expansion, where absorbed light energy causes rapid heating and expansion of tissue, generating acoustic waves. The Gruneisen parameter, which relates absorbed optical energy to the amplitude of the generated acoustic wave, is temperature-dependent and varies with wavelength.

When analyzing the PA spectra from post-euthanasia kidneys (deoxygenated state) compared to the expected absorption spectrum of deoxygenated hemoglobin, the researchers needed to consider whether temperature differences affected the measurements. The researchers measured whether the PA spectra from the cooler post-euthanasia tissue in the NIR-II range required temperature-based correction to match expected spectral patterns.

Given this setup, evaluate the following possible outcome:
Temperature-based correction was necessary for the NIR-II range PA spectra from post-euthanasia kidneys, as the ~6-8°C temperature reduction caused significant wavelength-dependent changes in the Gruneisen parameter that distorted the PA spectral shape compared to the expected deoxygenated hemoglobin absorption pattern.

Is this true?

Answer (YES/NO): YES